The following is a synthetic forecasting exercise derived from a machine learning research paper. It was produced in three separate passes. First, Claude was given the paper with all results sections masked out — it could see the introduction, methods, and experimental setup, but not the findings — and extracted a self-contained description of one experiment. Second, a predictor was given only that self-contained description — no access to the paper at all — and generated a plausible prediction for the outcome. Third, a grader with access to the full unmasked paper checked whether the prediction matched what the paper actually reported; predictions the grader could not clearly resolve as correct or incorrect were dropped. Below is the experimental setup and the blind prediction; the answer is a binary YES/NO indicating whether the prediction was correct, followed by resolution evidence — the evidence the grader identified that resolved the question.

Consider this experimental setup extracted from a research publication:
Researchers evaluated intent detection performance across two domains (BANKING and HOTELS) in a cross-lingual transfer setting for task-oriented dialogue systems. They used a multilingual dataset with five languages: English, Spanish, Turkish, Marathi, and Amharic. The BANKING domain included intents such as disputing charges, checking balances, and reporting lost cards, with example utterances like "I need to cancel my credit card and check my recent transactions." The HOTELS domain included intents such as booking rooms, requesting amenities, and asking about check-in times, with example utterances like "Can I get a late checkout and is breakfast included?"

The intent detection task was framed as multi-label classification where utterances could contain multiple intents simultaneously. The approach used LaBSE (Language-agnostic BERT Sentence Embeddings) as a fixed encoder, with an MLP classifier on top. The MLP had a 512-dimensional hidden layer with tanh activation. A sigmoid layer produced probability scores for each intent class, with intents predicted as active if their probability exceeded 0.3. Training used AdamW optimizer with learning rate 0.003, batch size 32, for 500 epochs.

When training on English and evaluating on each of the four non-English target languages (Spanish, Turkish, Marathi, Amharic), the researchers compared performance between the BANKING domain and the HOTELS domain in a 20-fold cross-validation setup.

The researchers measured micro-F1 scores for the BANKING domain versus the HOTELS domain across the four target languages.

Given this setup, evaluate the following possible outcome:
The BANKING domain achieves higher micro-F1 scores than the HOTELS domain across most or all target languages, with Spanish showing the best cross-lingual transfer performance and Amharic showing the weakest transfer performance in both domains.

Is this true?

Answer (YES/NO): NO